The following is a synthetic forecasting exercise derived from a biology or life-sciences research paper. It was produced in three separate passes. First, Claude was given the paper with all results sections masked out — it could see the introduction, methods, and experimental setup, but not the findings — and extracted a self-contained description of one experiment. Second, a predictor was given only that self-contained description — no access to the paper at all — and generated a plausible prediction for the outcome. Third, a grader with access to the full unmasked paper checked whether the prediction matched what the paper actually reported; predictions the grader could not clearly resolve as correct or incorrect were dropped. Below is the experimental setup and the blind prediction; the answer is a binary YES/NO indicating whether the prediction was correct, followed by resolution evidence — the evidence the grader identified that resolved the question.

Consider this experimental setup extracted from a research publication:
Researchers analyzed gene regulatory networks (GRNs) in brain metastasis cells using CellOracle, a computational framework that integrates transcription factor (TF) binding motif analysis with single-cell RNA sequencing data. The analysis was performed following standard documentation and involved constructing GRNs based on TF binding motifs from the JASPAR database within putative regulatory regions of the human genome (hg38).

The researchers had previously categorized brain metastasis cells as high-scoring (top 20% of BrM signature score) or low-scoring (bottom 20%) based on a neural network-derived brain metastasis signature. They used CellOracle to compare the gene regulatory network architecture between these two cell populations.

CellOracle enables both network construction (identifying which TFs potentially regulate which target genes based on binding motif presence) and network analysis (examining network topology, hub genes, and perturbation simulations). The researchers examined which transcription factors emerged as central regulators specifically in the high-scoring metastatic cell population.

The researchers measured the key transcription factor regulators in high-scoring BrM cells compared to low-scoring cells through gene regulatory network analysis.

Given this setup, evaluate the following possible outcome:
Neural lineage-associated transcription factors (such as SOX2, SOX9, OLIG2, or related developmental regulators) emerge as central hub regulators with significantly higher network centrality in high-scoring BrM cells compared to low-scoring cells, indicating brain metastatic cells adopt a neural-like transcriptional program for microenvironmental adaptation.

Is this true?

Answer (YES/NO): NO